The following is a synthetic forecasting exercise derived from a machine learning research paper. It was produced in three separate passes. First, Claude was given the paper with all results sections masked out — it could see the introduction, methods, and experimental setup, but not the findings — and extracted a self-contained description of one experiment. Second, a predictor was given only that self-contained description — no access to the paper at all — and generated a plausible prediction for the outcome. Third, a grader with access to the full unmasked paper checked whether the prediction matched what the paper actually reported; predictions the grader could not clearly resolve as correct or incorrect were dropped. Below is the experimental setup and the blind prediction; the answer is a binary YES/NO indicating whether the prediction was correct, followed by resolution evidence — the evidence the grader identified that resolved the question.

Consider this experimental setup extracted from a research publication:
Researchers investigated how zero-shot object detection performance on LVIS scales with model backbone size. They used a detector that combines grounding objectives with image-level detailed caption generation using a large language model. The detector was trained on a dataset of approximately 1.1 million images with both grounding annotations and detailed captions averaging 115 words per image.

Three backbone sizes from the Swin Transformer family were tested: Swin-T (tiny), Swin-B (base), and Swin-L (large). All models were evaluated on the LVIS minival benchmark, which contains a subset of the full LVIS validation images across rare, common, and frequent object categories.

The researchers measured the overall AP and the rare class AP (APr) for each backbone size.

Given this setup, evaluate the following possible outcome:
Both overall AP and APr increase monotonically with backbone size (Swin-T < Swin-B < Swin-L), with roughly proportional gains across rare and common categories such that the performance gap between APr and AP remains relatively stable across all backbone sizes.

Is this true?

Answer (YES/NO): NO